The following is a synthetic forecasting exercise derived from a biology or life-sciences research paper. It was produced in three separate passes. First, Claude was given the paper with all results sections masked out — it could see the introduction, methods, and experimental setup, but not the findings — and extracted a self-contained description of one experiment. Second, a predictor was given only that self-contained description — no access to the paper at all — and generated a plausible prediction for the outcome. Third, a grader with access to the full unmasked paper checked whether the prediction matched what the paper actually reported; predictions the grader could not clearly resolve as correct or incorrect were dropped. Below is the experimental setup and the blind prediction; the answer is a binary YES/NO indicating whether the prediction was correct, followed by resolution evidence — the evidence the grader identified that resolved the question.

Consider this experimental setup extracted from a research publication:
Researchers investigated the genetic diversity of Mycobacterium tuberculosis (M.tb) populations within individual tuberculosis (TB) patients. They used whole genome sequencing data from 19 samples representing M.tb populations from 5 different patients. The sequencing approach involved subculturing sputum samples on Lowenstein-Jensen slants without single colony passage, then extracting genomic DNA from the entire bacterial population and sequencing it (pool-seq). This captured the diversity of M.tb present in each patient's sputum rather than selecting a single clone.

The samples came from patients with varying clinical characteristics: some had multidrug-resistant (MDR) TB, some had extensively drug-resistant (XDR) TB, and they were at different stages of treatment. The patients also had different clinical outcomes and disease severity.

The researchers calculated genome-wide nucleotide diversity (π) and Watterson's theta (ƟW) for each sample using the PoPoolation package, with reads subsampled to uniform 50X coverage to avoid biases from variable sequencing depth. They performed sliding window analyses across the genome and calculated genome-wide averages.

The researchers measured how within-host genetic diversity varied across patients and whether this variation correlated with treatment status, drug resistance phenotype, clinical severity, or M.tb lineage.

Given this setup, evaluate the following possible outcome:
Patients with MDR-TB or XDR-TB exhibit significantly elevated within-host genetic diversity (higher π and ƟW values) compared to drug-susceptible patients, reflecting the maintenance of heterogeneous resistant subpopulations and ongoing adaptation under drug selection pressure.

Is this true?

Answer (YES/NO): NO